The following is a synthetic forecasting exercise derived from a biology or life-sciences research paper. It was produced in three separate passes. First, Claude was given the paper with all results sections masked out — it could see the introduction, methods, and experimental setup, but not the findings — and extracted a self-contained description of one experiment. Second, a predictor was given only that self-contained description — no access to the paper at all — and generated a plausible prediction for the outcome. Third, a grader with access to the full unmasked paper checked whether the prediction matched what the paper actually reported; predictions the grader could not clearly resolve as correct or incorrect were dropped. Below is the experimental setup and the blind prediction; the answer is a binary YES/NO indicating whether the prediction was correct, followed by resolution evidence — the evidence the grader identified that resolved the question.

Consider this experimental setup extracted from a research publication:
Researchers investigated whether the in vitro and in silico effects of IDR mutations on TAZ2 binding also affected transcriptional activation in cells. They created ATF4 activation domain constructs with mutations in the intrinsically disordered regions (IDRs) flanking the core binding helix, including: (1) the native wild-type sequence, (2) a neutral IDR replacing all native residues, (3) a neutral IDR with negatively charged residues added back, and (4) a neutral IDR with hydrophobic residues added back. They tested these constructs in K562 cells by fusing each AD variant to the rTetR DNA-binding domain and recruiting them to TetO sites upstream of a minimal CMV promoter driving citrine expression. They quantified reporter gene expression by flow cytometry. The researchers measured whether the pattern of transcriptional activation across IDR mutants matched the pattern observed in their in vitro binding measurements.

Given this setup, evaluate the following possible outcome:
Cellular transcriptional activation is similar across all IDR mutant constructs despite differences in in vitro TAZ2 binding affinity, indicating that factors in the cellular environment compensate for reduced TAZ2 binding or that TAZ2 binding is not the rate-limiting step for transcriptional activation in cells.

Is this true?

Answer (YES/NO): NO